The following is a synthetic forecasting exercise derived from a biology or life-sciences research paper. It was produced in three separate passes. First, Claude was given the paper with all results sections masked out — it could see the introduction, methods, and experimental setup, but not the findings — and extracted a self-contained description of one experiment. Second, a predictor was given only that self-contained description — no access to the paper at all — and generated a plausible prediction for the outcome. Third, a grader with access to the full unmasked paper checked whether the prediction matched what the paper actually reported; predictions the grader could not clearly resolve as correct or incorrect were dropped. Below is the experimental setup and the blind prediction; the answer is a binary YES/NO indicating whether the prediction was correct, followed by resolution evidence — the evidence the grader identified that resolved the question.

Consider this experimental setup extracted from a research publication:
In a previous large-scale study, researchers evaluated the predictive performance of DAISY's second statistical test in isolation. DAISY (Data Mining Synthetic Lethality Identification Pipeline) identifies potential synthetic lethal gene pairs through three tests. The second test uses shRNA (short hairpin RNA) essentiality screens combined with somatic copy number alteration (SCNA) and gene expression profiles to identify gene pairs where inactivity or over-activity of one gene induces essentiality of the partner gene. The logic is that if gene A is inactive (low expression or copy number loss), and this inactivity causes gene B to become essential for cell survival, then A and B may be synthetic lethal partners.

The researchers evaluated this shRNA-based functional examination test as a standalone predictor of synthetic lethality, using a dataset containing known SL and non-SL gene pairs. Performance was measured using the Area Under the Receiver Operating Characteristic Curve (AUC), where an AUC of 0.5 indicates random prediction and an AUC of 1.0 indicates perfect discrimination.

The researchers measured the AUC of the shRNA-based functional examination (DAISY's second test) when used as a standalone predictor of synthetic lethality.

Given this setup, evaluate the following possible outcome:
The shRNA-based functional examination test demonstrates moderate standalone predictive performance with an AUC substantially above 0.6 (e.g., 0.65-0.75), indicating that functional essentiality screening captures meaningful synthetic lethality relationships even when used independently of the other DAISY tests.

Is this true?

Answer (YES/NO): NO